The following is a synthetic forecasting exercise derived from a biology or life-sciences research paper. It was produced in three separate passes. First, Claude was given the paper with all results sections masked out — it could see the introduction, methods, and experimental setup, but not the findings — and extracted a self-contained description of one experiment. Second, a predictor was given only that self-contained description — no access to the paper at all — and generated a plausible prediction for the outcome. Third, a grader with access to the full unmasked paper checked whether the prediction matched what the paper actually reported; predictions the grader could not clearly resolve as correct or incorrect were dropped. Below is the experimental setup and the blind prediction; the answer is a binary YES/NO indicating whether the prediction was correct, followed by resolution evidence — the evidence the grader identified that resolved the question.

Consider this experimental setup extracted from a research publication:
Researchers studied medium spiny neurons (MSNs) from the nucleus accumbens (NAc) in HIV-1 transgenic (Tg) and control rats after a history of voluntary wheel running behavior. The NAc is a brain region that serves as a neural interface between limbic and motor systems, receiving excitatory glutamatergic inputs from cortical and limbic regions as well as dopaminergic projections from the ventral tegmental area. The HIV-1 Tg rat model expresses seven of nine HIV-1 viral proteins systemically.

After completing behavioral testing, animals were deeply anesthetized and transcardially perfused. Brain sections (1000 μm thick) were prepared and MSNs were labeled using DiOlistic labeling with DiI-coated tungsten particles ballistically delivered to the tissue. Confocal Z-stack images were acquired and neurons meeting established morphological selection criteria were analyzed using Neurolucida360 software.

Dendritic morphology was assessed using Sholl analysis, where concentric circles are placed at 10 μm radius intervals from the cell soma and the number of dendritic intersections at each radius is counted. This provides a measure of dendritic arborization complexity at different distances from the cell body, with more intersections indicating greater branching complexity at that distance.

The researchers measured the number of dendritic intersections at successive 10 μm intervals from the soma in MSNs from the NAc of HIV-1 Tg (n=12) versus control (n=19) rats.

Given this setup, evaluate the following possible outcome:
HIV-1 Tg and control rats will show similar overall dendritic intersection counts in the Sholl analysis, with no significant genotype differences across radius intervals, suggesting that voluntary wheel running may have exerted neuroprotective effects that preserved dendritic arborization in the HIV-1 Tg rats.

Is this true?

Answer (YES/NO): YES